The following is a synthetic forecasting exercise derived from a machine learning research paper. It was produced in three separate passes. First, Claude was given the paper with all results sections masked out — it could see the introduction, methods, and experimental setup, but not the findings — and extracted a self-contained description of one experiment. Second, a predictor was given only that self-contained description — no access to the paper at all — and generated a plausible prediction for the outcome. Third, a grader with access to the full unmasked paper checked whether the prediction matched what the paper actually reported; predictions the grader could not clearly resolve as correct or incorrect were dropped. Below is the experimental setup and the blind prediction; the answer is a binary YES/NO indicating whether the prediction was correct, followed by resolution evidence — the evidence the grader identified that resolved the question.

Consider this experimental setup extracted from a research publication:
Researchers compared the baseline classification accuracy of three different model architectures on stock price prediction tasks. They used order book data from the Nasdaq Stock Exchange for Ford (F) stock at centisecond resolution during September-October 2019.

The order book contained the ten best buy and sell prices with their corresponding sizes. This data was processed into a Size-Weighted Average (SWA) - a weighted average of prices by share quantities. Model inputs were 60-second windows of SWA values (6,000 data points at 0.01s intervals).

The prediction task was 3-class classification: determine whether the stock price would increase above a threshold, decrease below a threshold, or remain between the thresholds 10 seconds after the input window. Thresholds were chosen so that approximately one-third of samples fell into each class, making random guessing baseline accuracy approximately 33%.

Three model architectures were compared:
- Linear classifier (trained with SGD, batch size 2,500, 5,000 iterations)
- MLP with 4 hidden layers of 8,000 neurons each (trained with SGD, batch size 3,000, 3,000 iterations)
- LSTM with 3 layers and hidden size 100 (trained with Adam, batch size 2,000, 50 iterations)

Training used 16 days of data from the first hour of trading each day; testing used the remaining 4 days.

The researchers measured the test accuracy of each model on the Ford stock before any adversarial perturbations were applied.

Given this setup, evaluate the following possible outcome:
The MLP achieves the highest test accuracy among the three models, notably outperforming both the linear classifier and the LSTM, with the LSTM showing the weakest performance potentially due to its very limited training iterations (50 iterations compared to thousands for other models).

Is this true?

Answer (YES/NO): NO